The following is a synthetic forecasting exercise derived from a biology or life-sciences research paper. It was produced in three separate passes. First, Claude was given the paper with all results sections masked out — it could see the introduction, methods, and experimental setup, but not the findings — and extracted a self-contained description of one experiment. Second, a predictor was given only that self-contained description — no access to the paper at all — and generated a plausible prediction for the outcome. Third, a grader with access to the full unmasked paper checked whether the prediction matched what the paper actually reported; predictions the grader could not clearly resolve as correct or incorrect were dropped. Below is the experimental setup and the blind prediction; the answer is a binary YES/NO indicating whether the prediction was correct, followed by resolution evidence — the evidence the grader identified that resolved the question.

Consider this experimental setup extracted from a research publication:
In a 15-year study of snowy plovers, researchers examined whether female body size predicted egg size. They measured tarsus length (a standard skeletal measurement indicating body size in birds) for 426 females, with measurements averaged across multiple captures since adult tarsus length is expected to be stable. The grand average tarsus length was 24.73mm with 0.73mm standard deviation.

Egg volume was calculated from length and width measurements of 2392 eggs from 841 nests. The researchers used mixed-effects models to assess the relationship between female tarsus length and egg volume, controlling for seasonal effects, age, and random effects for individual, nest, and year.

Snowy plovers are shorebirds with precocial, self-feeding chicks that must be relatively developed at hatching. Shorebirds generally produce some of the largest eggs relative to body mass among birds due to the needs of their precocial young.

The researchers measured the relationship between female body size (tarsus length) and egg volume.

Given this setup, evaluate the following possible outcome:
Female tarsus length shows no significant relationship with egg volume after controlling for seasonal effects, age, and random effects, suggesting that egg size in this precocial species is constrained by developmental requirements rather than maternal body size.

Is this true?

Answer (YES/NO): NO